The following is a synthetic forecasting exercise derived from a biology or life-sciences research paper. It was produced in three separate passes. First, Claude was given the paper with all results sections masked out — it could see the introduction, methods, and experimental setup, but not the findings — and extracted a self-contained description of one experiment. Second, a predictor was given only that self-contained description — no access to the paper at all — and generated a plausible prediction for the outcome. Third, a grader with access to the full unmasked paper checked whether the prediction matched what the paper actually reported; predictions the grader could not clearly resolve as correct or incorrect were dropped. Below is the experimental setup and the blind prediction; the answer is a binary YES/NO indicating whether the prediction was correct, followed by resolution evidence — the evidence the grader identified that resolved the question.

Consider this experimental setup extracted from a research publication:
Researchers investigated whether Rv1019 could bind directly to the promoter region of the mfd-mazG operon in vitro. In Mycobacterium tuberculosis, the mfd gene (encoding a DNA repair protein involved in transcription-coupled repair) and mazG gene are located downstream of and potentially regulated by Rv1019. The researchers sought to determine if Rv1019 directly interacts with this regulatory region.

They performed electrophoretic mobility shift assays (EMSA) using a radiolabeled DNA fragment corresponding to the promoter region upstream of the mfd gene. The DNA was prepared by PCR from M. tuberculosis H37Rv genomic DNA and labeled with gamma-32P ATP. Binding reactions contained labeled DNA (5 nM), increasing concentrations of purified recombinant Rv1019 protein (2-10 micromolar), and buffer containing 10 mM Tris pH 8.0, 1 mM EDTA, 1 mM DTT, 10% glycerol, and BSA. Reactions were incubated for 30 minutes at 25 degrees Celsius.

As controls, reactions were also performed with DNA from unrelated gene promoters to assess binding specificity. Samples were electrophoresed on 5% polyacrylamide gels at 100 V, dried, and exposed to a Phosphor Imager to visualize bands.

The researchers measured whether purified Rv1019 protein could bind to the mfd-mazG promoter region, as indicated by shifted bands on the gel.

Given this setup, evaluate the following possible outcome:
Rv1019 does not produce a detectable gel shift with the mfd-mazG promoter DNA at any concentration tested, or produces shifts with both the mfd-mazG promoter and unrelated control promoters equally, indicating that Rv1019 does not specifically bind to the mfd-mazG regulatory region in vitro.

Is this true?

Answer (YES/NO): NO